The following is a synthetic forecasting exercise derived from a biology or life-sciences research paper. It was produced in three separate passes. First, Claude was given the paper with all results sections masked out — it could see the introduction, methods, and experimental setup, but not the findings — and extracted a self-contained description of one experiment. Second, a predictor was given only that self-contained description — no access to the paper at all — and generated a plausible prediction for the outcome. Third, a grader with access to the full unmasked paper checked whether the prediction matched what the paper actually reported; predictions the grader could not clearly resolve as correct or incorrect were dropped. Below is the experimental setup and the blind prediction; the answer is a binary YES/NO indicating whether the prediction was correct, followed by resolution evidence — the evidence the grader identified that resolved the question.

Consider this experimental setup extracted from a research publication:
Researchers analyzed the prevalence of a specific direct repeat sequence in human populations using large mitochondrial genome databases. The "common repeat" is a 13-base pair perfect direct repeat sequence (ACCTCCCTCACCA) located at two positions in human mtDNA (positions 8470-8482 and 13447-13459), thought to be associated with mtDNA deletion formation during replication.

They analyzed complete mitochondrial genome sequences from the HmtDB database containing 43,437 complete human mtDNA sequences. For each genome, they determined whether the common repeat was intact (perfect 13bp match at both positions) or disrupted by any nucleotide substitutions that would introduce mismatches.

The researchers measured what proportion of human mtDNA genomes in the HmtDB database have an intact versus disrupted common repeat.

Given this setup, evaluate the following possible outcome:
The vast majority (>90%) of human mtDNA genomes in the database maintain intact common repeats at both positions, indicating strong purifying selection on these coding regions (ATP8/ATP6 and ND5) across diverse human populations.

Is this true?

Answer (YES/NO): YES